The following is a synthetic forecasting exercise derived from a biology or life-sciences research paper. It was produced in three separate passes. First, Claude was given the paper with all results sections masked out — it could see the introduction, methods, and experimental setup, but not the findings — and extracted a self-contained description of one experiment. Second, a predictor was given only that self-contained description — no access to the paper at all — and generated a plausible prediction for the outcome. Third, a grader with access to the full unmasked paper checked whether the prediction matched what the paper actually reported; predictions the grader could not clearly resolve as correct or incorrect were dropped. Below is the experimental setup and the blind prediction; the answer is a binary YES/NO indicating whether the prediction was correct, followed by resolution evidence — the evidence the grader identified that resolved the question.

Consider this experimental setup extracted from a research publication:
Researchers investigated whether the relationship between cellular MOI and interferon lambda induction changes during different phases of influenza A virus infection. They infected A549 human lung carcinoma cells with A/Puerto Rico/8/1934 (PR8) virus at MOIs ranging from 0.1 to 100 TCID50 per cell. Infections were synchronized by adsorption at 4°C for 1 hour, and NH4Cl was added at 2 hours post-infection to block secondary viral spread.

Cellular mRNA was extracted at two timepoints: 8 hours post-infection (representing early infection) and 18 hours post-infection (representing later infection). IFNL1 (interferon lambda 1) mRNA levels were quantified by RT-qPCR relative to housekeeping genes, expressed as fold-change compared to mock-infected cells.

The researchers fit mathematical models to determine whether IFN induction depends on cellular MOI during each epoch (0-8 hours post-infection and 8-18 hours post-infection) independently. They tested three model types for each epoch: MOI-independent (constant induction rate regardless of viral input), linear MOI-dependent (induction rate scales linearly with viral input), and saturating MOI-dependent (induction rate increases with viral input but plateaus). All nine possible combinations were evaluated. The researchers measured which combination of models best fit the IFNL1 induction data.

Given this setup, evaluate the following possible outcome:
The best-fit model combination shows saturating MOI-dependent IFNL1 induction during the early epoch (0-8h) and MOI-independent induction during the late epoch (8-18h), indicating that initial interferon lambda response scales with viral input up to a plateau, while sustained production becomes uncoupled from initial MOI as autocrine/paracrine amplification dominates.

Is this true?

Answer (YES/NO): NO